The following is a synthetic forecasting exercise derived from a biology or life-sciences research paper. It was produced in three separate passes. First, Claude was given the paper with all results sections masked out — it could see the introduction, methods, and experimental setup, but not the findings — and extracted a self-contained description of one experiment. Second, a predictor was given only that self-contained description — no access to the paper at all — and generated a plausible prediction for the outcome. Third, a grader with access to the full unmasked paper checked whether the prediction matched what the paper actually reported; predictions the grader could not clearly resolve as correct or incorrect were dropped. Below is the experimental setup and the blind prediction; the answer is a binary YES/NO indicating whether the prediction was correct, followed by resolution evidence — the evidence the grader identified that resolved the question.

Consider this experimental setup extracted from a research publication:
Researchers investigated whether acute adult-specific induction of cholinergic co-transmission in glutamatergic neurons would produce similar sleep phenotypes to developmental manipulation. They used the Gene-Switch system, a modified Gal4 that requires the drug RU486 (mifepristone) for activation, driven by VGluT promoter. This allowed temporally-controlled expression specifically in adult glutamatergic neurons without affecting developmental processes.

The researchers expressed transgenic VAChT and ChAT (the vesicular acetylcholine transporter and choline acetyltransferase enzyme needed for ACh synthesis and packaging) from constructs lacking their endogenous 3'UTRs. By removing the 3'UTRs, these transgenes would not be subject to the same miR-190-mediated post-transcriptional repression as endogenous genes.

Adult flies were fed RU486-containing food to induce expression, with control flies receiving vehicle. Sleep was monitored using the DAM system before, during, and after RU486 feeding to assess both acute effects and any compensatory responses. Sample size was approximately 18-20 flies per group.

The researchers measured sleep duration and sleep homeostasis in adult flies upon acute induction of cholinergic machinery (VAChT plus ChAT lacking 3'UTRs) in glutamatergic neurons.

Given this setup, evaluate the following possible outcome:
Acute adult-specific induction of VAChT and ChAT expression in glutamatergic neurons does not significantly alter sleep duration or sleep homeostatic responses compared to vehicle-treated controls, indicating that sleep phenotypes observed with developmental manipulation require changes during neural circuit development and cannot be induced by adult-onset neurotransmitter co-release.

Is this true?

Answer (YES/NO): NO